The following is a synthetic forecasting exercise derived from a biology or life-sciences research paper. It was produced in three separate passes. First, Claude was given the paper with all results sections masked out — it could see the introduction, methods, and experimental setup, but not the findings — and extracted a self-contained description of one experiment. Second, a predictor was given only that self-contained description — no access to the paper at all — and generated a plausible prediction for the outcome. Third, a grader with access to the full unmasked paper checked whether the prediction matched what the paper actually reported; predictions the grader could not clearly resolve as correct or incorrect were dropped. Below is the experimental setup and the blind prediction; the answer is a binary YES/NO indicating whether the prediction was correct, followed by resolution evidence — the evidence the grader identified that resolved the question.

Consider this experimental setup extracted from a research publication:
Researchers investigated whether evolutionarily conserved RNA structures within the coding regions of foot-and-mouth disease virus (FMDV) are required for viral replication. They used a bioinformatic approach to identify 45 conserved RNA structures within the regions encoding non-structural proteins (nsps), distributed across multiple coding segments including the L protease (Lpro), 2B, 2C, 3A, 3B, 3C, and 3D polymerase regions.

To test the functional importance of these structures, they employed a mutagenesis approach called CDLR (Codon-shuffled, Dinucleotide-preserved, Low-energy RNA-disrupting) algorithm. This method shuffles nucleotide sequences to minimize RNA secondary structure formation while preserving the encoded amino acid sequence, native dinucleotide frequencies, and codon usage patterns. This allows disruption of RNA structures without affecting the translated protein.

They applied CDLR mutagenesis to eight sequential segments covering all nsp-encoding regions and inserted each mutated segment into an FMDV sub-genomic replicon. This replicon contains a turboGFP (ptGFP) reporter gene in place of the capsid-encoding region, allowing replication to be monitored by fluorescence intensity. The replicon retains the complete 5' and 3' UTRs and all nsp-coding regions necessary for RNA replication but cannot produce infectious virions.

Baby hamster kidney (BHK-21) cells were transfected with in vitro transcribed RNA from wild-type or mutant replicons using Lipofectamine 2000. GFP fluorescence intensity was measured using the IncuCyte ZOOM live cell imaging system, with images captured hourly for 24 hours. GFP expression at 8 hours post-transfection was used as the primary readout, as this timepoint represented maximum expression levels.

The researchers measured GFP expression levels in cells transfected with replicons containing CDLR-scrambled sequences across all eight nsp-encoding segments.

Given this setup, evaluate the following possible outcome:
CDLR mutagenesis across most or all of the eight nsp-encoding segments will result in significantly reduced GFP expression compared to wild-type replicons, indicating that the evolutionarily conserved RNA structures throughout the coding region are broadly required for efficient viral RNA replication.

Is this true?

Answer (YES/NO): NO